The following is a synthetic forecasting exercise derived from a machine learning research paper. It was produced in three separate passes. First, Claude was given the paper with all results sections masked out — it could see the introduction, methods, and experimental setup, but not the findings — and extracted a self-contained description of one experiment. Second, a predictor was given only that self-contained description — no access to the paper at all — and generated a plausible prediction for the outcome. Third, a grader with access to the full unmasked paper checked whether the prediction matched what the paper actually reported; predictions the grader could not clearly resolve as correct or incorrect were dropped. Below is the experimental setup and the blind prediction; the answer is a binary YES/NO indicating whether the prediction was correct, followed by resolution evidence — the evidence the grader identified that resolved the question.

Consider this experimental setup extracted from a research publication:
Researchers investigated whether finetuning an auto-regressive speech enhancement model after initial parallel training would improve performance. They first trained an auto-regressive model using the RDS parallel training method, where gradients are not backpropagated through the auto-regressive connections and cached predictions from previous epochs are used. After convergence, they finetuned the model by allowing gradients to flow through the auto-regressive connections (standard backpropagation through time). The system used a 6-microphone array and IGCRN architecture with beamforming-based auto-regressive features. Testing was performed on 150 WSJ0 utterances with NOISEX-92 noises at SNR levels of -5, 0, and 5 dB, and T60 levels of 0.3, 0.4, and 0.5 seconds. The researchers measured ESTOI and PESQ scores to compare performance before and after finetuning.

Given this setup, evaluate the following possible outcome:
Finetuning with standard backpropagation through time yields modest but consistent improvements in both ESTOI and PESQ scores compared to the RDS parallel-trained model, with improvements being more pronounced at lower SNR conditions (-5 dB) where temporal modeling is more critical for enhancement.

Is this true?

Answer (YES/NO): NO